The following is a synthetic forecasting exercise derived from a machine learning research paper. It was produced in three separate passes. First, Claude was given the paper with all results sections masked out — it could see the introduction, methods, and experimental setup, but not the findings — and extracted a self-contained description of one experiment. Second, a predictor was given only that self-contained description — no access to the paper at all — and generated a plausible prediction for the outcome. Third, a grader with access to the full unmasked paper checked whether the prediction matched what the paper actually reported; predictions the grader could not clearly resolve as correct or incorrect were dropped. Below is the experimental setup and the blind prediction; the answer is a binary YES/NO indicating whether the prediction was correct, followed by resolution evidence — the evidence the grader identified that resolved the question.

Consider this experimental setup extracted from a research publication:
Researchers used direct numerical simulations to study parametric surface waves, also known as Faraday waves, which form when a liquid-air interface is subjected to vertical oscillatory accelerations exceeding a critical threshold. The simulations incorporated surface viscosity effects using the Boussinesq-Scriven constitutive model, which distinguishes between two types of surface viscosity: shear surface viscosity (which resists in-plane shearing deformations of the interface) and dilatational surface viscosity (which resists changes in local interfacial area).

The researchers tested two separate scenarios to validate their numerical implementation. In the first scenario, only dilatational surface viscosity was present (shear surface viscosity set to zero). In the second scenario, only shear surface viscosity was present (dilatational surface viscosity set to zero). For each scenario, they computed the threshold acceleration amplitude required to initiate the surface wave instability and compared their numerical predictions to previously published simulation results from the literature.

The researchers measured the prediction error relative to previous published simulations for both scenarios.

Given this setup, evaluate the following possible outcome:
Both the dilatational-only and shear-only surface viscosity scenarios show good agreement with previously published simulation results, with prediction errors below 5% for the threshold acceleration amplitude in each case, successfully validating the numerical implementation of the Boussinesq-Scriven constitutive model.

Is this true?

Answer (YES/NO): YES